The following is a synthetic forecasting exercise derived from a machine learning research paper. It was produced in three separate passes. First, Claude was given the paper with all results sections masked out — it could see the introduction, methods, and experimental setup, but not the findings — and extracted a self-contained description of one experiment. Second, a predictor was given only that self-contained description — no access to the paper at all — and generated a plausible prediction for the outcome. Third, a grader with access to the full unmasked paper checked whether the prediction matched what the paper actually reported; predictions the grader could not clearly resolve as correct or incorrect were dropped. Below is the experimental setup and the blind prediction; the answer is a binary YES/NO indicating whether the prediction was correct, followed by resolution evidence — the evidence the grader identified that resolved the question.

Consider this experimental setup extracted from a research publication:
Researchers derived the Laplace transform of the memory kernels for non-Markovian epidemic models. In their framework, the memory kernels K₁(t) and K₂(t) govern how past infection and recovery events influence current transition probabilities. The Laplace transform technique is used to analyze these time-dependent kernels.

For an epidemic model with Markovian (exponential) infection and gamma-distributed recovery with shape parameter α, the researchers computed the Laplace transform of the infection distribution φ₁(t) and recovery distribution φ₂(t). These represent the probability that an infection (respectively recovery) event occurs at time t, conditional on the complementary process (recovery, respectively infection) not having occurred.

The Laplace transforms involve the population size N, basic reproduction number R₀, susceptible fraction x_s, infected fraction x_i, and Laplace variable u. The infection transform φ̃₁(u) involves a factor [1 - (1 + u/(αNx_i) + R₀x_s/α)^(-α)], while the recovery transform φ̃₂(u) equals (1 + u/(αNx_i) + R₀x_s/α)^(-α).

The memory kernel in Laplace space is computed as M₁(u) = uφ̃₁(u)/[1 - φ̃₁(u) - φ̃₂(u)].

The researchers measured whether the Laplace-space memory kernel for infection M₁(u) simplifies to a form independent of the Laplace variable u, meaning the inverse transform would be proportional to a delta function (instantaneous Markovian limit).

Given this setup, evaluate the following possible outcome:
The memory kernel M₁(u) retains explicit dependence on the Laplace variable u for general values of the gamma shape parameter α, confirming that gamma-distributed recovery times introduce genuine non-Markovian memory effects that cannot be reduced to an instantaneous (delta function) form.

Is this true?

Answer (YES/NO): NO